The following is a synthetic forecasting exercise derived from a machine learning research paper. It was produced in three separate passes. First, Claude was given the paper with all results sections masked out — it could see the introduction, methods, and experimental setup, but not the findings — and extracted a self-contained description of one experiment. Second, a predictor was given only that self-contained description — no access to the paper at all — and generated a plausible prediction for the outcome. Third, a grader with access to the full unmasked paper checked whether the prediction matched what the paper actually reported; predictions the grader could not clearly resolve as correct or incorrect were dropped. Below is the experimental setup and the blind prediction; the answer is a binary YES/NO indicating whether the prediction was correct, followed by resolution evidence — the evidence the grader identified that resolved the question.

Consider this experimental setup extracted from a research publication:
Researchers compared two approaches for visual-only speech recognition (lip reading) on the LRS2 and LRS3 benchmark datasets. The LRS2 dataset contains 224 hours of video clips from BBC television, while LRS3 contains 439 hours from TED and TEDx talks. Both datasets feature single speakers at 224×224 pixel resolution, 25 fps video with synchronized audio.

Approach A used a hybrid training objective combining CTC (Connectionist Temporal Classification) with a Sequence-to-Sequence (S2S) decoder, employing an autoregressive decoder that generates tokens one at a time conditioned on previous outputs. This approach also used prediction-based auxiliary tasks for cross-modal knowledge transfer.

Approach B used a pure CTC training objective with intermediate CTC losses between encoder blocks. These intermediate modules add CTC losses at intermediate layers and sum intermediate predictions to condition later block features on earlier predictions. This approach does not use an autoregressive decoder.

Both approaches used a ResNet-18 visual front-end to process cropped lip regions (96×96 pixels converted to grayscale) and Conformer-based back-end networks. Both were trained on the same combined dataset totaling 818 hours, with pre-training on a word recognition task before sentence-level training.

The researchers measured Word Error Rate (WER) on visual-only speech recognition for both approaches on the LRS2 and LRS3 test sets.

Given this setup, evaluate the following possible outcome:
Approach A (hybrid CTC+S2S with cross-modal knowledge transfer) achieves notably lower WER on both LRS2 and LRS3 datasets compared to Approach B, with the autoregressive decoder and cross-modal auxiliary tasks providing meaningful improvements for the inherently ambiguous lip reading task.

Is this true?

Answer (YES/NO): YES